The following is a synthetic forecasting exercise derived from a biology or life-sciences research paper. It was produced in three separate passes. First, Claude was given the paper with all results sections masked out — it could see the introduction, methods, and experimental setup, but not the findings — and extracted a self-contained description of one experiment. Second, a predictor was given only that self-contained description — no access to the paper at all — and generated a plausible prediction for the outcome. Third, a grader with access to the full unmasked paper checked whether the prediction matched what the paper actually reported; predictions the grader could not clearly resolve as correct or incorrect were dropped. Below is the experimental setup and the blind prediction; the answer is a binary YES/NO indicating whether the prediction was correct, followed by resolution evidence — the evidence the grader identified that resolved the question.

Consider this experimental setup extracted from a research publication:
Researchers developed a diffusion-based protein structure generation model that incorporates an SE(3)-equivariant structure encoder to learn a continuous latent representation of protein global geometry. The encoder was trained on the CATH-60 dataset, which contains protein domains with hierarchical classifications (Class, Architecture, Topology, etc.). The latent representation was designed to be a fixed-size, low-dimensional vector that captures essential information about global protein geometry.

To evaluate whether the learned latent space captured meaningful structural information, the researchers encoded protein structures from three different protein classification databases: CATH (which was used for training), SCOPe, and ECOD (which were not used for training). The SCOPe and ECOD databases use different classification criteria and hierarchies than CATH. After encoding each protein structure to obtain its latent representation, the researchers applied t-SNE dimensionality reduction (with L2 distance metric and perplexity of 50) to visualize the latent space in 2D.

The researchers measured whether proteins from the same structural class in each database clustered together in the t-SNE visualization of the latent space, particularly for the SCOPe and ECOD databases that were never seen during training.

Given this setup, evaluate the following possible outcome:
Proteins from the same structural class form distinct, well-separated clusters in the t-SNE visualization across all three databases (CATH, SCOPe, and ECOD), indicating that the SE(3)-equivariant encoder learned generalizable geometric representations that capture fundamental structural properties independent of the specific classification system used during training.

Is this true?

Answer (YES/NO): YES